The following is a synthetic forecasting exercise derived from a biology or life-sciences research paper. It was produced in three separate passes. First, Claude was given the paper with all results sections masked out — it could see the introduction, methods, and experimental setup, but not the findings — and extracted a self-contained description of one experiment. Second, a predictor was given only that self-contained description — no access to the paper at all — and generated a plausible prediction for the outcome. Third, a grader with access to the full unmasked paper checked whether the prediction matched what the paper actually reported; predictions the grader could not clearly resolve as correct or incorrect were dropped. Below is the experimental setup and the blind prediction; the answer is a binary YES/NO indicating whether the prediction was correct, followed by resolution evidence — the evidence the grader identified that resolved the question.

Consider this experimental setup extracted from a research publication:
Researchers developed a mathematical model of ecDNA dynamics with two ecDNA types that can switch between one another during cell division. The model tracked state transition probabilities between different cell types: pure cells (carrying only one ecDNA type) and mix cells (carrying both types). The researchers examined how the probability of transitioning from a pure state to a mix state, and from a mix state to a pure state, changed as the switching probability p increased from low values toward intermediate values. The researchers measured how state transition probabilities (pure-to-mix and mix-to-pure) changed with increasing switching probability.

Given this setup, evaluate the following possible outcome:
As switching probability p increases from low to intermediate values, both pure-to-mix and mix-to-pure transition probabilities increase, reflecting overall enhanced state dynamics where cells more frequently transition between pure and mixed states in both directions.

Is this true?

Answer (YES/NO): NO